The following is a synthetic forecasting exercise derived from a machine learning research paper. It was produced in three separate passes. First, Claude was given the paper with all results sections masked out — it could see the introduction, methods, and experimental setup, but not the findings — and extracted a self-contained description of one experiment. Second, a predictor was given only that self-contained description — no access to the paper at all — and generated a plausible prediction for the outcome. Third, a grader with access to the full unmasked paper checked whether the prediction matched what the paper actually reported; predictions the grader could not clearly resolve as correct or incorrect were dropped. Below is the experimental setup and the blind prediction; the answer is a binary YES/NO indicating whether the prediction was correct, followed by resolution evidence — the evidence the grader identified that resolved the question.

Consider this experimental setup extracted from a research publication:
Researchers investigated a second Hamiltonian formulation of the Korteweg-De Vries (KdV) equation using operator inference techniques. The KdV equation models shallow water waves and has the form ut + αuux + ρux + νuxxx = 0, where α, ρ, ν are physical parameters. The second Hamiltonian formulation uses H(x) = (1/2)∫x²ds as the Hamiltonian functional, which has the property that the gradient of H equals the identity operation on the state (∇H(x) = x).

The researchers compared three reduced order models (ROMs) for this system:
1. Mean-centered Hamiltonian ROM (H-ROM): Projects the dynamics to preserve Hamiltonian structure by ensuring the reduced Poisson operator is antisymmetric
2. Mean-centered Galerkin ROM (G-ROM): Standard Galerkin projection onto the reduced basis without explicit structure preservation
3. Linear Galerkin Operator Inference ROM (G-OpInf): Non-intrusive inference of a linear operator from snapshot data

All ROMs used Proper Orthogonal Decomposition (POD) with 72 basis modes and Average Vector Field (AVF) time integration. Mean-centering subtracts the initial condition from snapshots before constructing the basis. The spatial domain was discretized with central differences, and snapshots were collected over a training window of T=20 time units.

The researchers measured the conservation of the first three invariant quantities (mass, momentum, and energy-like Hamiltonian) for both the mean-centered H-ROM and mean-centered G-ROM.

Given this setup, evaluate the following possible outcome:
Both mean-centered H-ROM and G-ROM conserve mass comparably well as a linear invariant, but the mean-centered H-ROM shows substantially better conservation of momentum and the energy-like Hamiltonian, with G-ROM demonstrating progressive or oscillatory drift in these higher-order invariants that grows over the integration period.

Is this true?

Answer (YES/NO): NO